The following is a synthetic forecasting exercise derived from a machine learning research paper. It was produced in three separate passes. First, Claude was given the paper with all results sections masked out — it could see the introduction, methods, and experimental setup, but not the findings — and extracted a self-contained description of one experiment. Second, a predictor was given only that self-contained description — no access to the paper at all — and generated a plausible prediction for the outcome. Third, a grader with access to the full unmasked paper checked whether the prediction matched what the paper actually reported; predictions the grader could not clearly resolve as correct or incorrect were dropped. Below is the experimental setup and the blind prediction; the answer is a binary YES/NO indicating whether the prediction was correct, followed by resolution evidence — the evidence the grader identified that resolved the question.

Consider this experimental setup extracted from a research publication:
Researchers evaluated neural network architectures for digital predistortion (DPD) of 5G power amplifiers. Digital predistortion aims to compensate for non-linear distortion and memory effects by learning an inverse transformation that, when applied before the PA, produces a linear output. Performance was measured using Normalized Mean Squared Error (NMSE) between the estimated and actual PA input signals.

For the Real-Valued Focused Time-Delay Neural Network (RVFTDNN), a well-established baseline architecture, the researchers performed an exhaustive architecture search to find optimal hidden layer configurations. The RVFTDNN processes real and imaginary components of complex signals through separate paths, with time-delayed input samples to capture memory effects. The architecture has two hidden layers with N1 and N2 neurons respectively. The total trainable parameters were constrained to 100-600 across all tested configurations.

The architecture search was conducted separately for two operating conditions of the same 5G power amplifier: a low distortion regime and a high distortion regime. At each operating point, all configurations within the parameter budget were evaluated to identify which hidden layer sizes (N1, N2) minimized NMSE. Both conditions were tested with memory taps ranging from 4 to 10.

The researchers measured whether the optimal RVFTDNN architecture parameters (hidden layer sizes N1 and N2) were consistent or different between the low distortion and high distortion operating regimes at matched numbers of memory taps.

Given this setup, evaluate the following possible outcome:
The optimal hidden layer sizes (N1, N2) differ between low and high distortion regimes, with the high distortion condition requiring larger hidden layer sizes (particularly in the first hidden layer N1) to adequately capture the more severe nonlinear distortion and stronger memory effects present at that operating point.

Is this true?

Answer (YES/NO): NO